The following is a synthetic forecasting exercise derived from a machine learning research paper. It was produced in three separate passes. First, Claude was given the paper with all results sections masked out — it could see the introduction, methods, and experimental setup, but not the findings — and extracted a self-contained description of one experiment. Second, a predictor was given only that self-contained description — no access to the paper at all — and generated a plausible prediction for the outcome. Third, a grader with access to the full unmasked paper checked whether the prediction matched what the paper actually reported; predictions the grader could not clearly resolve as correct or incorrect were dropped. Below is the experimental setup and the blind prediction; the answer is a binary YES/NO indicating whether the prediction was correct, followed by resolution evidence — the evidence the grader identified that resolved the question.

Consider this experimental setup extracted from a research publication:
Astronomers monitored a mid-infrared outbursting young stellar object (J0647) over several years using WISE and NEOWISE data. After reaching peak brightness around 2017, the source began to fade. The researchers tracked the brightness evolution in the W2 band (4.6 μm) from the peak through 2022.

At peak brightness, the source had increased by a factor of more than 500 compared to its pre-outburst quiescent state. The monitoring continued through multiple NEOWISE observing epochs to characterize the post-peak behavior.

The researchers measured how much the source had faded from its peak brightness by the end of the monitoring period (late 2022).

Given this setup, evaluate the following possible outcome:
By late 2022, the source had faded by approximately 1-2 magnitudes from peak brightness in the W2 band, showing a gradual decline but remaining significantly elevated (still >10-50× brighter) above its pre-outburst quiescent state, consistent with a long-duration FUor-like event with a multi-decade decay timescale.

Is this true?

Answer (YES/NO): NO